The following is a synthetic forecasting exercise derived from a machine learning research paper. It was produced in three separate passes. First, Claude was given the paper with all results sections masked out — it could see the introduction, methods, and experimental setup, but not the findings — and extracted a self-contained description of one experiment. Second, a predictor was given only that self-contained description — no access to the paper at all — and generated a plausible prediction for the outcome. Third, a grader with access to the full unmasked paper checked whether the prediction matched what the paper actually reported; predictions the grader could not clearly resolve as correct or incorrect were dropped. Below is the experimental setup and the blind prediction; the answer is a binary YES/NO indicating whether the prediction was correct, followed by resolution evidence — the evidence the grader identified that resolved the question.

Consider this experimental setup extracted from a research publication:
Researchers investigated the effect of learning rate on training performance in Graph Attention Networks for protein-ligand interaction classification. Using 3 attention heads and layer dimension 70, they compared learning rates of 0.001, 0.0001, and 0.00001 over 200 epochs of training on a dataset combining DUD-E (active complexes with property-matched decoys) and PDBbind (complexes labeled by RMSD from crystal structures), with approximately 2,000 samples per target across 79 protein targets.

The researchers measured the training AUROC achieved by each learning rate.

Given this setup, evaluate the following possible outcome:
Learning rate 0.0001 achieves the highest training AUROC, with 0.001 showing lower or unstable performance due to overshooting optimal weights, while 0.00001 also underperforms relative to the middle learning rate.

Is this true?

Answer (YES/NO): YES